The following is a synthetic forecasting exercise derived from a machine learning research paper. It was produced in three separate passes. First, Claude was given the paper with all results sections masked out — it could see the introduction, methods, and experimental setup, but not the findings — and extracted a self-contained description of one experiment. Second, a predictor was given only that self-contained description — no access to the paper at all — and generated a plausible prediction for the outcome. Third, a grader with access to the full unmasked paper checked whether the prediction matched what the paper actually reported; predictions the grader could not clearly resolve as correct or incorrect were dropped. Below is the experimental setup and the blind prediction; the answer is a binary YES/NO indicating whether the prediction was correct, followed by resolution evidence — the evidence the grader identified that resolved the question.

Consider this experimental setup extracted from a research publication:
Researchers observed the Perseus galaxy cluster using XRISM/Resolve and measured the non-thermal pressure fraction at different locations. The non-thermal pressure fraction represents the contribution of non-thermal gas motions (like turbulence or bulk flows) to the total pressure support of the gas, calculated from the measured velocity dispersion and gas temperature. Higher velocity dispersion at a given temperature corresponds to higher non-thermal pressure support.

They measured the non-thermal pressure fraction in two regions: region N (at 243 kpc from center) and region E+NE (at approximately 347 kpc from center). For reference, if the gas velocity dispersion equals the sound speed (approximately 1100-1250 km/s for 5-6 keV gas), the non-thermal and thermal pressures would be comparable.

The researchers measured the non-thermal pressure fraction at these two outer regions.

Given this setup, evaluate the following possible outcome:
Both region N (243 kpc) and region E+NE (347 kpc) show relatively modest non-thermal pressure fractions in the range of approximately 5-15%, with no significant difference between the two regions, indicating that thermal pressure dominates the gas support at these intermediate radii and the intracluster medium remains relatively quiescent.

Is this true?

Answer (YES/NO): NO